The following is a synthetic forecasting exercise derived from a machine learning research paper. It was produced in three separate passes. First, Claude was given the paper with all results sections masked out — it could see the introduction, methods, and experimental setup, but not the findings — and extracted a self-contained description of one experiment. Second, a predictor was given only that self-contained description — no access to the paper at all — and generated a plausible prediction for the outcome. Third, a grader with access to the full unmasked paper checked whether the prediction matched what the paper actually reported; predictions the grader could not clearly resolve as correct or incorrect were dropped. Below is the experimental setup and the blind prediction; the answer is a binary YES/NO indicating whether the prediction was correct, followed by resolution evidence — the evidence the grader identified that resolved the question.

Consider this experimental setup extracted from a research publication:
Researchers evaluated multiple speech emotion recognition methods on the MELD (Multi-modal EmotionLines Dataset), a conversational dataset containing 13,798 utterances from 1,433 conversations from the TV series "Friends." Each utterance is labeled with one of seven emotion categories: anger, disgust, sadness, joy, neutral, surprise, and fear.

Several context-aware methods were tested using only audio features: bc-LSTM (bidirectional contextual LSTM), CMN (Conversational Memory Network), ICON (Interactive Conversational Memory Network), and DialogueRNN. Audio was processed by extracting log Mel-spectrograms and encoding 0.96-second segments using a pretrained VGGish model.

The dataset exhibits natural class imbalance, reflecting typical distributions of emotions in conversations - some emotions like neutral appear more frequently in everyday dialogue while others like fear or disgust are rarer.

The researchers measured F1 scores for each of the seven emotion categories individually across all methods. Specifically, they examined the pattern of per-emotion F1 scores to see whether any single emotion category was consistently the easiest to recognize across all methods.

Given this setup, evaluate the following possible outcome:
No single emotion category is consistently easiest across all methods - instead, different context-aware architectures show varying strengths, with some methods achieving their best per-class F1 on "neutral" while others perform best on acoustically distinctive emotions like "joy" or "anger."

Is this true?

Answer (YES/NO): NO